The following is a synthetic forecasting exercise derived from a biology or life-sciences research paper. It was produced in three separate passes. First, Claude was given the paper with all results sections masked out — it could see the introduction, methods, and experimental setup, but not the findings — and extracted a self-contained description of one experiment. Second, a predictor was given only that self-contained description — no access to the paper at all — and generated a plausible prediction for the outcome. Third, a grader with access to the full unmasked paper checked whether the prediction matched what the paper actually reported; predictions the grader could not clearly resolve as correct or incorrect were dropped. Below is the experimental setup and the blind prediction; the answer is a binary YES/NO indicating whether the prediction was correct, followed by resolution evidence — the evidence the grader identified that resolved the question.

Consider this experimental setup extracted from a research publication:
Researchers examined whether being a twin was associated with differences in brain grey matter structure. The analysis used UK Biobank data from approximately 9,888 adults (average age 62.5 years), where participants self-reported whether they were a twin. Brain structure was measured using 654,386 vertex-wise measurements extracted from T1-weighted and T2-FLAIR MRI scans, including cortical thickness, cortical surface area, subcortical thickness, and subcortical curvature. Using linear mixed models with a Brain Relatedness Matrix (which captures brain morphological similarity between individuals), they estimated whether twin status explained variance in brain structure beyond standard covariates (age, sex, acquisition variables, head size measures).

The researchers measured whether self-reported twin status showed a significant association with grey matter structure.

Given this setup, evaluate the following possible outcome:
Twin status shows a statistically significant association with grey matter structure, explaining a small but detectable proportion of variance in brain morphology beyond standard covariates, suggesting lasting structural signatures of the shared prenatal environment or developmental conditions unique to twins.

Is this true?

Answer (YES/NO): YES